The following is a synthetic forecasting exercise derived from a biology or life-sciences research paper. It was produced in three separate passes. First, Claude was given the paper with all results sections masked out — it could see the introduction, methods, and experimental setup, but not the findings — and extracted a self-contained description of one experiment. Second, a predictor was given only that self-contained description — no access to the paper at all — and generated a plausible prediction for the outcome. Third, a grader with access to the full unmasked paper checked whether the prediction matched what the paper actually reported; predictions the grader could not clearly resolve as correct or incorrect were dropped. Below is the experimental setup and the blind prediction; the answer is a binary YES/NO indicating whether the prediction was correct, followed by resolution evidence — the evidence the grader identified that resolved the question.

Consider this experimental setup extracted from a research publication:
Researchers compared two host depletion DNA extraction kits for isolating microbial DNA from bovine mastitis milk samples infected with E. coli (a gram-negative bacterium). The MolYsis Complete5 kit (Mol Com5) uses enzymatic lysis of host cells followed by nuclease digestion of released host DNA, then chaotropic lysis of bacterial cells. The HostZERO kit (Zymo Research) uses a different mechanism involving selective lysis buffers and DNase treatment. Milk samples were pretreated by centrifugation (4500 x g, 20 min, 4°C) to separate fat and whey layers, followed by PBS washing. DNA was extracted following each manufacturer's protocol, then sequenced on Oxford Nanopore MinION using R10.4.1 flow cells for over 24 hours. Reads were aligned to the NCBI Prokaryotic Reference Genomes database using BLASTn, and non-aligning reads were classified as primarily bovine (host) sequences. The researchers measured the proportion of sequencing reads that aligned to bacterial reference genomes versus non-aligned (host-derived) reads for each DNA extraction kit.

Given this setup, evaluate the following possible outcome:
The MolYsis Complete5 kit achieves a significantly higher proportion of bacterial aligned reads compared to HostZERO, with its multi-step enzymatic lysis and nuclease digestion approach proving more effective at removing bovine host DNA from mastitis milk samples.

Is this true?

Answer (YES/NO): NO